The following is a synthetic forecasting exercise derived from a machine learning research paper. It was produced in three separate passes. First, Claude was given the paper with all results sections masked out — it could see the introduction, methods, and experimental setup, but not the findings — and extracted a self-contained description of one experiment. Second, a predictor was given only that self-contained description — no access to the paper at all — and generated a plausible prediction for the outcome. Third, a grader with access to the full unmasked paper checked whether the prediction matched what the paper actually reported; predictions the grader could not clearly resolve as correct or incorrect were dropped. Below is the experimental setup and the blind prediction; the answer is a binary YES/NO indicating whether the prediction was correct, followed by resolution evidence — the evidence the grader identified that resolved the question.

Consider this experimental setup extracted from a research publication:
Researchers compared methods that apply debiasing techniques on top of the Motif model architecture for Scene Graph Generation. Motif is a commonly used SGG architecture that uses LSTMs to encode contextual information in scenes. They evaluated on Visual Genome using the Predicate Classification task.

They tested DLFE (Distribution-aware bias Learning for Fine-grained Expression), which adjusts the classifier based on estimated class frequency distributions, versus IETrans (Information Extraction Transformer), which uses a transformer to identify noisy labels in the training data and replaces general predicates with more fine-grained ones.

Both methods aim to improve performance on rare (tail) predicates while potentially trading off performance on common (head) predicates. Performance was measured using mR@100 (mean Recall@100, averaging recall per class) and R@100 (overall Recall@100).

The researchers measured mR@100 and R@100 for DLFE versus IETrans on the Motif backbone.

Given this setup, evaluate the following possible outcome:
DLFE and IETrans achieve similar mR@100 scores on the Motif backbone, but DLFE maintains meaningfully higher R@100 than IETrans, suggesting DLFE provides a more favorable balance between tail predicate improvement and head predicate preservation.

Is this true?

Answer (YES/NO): NO